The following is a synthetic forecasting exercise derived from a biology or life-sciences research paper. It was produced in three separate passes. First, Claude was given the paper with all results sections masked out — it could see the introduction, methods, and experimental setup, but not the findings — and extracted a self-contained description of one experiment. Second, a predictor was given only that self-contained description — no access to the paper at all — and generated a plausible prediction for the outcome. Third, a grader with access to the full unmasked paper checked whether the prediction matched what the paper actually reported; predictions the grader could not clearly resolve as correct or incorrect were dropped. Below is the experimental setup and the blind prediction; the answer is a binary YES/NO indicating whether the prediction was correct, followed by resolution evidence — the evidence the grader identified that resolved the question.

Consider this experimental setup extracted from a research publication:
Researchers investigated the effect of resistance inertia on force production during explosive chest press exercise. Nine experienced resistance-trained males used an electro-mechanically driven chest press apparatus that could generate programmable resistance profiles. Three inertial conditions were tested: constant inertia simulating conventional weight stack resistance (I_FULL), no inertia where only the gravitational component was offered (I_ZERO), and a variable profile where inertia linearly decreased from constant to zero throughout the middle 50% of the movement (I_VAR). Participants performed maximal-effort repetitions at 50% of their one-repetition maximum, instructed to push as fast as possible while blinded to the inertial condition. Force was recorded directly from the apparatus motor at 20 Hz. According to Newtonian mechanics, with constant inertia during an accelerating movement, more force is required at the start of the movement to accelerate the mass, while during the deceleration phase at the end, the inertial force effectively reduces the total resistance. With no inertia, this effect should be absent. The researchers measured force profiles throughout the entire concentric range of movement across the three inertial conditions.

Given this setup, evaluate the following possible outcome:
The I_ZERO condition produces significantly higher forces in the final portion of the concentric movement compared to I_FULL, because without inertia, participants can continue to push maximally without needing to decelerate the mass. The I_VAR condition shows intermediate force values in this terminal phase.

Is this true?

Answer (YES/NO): NO